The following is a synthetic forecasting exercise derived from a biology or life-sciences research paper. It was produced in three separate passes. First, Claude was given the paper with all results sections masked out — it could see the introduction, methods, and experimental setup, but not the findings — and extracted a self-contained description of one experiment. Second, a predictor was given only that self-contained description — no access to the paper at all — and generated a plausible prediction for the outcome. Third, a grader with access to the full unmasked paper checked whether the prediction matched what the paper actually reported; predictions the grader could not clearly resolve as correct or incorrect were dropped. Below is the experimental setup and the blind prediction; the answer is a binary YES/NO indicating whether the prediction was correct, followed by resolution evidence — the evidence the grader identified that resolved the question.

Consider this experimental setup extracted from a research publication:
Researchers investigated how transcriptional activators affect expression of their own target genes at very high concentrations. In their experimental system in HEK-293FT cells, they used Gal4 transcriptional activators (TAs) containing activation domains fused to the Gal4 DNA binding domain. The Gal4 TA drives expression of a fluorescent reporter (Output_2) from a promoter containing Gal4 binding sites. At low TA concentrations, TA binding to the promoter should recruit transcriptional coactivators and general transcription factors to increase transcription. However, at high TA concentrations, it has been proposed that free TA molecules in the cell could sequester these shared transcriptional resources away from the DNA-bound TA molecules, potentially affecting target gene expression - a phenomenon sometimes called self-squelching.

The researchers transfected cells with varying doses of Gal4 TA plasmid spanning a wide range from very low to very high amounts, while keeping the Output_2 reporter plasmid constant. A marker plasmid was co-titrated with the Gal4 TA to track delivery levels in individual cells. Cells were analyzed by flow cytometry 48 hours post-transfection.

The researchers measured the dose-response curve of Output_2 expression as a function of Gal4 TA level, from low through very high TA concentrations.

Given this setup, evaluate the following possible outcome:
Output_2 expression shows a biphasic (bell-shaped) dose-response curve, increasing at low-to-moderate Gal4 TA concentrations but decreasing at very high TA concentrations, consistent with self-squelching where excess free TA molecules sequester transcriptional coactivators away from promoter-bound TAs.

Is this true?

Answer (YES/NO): YES